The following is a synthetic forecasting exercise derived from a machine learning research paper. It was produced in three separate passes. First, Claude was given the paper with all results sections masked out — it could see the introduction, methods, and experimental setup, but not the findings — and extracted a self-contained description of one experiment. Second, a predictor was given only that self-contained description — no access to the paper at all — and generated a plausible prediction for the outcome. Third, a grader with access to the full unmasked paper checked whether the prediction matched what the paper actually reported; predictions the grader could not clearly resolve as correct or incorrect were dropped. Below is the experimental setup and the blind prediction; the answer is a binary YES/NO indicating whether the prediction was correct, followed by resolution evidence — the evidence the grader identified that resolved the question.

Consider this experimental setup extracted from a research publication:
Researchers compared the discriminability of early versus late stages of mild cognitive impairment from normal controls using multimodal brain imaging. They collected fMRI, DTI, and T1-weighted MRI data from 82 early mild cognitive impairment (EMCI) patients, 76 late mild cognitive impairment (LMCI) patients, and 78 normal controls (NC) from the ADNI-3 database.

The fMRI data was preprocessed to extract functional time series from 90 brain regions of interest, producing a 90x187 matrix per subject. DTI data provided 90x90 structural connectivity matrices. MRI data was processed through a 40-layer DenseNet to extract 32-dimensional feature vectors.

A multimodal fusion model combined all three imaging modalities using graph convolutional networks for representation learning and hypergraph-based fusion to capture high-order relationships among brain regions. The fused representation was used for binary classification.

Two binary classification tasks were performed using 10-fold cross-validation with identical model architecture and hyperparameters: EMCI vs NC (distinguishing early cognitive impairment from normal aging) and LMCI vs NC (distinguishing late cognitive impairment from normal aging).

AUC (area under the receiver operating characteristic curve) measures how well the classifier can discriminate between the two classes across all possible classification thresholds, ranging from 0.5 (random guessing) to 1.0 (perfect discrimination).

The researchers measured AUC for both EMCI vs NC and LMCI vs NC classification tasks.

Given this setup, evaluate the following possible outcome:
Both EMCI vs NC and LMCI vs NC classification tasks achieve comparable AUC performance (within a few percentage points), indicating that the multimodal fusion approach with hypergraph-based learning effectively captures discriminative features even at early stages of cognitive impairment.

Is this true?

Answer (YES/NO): YES